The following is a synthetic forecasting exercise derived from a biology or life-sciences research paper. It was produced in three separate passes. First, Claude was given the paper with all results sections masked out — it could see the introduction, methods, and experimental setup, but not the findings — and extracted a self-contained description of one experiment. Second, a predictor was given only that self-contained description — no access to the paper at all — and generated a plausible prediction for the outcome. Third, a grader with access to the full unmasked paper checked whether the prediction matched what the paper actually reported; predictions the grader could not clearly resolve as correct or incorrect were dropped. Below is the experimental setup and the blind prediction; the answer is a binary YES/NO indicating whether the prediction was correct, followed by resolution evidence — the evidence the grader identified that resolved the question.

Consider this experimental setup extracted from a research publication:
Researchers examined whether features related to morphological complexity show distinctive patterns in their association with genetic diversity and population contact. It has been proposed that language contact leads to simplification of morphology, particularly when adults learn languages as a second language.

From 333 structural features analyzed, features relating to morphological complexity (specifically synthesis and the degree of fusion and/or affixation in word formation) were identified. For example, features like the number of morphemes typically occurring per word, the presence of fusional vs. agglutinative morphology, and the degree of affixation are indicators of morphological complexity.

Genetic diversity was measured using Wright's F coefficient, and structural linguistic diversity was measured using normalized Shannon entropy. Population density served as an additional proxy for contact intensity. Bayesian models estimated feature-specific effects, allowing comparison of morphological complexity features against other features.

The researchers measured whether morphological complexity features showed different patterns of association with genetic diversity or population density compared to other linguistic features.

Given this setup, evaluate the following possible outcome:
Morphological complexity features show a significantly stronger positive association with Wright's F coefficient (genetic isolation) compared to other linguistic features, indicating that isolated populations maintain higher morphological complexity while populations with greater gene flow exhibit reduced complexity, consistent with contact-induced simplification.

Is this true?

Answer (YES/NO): NO